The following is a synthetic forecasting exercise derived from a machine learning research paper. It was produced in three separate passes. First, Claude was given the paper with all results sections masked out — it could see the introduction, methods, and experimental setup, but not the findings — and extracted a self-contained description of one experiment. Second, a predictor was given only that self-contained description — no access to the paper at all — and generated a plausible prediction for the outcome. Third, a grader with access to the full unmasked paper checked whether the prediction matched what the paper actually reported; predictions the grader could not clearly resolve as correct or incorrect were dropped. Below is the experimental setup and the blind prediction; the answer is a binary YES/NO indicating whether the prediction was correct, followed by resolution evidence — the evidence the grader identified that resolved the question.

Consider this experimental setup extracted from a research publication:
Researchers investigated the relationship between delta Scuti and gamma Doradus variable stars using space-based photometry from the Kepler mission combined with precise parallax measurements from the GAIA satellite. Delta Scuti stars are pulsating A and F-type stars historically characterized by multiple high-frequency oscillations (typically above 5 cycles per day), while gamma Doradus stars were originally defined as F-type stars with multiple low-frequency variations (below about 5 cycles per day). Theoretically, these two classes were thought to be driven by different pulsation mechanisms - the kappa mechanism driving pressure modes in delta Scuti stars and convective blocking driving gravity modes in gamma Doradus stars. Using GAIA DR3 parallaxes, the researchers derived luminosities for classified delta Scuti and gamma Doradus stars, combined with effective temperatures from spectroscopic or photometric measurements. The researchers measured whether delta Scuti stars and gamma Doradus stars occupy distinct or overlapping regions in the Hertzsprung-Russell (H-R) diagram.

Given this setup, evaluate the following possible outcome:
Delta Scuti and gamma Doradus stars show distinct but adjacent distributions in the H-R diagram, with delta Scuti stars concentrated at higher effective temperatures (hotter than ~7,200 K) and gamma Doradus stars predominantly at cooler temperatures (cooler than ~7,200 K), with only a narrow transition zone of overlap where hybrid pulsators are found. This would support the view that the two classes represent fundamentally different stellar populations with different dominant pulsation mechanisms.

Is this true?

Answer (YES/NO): NO